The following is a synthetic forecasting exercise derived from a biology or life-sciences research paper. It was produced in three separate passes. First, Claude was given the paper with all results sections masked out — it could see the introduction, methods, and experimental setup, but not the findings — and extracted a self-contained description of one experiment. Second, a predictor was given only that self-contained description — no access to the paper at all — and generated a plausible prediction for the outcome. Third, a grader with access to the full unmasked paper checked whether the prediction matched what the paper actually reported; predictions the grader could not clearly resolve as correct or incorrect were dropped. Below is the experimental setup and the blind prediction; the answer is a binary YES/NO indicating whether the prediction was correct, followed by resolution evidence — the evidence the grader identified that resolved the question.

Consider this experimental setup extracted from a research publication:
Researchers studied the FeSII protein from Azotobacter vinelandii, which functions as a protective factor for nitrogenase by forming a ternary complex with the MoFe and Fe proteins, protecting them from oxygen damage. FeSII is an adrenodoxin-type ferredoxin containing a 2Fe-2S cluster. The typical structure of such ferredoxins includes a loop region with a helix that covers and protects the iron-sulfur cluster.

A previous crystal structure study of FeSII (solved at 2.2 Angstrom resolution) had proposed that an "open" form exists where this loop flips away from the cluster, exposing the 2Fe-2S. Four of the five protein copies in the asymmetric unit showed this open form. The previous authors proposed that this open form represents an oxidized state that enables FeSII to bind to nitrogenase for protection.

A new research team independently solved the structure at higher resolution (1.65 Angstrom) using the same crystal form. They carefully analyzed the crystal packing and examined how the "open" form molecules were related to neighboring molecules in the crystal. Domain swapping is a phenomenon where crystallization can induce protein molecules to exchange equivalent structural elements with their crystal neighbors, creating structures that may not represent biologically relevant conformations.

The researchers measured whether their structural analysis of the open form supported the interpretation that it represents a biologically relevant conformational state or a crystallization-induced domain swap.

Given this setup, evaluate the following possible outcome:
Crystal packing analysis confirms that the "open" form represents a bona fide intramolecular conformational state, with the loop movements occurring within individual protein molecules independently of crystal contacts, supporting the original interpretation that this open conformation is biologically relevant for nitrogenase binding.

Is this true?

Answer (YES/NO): NO